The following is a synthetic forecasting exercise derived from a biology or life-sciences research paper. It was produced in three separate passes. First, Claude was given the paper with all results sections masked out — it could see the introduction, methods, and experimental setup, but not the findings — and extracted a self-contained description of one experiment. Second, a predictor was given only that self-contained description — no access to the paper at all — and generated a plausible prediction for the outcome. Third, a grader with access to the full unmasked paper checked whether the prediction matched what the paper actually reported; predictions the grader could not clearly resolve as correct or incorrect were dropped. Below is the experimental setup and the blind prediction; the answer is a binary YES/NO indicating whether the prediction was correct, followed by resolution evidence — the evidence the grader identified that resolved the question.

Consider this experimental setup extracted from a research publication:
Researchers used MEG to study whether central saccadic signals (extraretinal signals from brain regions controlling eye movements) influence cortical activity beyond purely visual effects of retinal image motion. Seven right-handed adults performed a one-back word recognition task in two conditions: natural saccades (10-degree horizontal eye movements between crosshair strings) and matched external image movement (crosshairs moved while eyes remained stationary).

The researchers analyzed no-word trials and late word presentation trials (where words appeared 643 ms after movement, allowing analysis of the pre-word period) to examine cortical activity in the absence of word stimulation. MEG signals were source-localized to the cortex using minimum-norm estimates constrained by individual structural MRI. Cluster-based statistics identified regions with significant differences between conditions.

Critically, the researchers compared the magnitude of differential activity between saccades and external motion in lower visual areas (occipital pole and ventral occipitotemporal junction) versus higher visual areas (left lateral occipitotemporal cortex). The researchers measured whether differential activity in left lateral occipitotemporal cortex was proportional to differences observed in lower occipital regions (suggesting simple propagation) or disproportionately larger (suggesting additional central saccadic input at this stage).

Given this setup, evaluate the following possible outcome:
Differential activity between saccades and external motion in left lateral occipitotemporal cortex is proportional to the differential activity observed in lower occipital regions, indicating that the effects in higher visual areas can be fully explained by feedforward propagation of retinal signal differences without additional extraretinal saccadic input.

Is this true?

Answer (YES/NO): NO